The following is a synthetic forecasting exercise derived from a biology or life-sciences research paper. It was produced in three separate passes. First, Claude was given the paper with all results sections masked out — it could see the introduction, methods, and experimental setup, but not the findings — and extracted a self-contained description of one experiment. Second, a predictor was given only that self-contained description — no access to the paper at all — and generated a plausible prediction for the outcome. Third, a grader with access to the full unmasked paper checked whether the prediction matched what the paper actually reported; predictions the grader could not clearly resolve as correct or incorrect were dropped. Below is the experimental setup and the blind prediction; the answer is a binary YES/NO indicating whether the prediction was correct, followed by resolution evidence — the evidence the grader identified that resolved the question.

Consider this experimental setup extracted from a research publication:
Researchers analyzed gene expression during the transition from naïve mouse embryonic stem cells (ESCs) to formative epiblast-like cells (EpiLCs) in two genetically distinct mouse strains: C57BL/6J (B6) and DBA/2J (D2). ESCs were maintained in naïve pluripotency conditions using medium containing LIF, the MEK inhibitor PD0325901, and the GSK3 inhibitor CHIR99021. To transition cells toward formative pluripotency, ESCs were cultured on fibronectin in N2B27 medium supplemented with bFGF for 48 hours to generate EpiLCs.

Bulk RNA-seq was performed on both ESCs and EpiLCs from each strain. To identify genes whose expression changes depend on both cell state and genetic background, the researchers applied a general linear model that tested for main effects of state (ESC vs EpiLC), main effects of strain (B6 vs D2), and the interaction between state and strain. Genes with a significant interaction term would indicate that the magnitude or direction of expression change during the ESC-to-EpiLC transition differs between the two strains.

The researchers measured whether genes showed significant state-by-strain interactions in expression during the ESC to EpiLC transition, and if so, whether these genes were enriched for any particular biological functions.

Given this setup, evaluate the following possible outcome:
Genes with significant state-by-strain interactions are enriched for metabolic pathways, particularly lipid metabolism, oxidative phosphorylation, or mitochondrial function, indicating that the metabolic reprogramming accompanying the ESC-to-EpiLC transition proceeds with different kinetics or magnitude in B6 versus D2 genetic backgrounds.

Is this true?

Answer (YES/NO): NO